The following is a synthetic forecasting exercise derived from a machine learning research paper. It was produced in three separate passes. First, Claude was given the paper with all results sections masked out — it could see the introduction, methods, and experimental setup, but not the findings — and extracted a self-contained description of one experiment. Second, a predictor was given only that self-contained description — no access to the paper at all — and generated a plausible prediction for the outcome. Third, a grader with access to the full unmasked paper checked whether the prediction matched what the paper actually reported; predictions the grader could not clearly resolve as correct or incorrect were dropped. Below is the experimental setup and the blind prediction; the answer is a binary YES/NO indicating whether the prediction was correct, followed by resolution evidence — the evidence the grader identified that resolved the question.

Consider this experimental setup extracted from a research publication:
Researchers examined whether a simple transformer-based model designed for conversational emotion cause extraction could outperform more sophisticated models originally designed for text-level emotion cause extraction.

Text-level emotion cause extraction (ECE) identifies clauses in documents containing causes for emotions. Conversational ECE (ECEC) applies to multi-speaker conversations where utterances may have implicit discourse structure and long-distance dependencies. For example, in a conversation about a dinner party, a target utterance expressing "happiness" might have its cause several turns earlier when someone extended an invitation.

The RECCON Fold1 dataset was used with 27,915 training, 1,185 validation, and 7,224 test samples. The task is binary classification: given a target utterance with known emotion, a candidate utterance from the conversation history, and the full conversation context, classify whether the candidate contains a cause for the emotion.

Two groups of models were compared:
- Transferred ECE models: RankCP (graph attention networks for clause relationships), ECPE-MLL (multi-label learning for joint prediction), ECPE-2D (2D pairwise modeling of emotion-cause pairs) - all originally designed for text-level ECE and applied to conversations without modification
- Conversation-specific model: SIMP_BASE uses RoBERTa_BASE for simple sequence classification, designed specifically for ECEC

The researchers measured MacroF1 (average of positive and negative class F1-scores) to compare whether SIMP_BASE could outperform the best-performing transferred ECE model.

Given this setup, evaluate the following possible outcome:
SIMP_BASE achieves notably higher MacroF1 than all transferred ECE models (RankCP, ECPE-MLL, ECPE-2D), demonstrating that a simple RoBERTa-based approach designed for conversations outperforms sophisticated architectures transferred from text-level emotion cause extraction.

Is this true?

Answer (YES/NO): YES